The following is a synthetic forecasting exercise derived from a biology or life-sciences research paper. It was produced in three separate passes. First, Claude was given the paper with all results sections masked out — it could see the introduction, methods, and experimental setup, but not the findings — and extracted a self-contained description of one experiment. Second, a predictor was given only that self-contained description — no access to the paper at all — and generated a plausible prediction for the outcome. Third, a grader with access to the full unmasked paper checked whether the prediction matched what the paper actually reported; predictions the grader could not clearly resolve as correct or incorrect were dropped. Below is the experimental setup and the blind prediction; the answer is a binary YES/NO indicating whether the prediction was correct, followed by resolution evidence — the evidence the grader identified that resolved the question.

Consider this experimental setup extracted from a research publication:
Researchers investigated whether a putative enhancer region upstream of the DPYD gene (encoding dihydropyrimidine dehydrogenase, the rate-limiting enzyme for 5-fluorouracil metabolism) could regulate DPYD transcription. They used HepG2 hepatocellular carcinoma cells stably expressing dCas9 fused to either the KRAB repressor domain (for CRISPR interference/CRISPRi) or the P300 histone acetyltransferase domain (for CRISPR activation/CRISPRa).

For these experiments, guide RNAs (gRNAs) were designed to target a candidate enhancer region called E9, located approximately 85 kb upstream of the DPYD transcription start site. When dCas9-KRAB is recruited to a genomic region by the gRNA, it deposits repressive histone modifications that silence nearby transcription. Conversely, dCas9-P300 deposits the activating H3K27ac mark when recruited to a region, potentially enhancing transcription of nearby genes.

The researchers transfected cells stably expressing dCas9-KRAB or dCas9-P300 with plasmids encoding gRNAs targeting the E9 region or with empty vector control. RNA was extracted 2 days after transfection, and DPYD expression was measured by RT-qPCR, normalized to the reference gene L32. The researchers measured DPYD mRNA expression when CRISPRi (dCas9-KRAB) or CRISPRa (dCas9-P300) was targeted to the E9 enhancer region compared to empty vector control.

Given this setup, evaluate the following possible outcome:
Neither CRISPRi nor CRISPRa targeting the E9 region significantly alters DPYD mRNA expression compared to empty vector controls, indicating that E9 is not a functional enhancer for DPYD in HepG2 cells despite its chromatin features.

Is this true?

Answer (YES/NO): NO